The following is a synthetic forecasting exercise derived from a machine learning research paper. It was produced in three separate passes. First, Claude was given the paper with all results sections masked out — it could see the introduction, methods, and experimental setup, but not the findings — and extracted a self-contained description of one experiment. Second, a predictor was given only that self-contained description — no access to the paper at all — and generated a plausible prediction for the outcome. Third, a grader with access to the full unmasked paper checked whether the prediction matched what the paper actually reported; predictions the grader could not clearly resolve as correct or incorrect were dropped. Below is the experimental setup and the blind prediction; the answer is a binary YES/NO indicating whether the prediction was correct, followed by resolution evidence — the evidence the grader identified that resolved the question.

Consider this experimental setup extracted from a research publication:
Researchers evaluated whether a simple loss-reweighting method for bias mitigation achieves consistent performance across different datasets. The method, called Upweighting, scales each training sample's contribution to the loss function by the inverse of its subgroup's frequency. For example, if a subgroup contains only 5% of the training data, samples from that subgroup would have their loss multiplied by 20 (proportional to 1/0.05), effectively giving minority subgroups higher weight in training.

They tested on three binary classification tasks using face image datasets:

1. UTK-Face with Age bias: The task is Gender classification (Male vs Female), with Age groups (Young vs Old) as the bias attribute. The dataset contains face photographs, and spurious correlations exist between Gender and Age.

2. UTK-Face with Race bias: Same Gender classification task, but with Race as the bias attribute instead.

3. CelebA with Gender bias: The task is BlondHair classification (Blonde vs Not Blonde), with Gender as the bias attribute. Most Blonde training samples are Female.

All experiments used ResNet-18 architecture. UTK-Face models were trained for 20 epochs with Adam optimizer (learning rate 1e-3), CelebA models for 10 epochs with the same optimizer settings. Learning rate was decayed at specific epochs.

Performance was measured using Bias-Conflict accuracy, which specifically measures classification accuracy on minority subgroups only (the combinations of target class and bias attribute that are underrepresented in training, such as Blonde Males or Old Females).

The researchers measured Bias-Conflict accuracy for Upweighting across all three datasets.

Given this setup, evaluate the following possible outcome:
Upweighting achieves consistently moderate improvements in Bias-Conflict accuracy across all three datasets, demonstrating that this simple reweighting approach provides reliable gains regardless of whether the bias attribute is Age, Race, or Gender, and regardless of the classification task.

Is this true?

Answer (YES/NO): NO